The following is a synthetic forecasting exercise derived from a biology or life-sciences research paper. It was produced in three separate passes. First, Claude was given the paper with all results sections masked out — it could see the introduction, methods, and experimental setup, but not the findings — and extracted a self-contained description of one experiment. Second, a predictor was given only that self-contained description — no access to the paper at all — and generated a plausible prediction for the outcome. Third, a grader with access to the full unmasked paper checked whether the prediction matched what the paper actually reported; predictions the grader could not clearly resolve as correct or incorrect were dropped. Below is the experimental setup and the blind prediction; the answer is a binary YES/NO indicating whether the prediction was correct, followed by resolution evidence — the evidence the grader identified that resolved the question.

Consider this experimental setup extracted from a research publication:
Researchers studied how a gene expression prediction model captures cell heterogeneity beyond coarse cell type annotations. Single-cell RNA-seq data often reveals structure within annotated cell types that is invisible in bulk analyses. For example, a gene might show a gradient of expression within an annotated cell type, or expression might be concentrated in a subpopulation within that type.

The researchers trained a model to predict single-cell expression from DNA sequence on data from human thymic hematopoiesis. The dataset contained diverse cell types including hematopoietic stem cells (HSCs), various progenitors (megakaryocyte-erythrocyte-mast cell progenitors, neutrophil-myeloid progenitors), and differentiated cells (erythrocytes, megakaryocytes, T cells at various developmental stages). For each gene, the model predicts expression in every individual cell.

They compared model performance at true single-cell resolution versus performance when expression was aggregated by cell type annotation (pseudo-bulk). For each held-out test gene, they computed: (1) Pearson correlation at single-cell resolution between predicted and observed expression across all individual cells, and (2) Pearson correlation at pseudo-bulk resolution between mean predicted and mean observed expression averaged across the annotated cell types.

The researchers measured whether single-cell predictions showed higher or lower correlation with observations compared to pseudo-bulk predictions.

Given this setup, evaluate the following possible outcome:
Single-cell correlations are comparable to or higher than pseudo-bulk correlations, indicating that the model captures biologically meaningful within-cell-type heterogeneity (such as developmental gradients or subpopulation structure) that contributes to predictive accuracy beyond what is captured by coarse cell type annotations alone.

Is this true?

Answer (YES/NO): NO